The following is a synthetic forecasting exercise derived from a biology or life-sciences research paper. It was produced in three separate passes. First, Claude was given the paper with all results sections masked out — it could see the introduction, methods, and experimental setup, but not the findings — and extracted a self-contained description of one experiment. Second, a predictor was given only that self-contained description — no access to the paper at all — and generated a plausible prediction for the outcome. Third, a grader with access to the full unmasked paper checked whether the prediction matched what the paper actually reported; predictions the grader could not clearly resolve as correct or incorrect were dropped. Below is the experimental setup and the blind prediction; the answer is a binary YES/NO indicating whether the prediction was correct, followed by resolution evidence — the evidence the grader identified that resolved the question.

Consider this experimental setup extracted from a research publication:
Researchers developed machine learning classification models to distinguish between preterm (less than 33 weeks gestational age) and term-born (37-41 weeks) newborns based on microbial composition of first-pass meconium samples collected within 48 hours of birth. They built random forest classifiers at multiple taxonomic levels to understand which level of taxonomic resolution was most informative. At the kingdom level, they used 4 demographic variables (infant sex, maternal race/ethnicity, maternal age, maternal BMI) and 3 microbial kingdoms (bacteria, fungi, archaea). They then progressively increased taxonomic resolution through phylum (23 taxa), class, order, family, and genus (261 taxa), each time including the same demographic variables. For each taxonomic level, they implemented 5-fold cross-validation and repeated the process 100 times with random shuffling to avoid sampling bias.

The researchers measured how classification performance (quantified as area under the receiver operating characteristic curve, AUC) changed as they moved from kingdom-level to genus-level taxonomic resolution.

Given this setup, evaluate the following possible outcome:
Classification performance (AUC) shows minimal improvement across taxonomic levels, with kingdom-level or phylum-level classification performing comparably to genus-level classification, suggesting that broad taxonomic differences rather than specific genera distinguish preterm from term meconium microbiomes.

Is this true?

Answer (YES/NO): NO